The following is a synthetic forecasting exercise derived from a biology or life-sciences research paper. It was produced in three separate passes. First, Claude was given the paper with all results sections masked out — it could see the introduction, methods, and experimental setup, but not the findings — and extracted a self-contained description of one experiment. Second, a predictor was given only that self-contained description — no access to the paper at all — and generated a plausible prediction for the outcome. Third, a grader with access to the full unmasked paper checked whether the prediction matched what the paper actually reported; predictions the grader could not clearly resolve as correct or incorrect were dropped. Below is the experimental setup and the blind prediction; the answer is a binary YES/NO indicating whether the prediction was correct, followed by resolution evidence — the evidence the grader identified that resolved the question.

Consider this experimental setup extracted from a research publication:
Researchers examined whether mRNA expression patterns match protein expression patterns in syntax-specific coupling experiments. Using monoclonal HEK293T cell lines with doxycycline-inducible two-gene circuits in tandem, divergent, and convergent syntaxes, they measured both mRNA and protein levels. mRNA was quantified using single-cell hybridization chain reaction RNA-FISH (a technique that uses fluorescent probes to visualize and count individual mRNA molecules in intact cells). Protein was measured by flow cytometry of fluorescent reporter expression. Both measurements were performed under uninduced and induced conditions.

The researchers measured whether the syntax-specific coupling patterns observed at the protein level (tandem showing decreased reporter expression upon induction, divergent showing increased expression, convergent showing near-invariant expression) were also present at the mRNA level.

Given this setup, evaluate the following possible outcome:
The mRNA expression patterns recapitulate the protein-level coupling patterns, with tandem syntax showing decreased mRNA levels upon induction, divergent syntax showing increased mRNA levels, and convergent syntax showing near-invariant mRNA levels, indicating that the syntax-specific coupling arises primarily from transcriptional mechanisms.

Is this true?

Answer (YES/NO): NO